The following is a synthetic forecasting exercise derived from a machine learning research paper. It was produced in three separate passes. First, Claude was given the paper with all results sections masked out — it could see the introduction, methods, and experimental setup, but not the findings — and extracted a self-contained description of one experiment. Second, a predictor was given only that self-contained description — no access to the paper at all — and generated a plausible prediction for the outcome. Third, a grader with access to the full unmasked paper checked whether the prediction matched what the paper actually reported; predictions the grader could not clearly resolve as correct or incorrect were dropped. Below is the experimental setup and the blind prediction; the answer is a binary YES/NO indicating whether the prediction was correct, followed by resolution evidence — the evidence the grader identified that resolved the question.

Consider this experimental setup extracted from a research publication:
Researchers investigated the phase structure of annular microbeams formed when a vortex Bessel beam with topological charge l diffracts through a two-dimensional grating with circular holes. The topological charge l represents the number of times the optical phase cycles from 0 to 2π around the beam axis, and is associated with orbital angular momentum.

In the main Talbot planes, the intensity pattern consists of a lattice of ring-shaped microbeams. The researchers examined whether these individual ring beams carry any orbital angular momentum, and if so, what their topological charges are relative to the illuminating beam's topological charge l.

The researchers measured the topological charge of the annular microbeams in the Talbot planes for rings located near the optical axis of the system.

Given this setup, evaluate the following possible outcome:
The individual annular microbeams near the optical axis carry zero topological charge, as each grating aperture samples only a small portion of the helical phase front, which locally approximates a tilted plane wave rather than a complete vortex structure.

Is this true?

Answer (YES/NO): NO